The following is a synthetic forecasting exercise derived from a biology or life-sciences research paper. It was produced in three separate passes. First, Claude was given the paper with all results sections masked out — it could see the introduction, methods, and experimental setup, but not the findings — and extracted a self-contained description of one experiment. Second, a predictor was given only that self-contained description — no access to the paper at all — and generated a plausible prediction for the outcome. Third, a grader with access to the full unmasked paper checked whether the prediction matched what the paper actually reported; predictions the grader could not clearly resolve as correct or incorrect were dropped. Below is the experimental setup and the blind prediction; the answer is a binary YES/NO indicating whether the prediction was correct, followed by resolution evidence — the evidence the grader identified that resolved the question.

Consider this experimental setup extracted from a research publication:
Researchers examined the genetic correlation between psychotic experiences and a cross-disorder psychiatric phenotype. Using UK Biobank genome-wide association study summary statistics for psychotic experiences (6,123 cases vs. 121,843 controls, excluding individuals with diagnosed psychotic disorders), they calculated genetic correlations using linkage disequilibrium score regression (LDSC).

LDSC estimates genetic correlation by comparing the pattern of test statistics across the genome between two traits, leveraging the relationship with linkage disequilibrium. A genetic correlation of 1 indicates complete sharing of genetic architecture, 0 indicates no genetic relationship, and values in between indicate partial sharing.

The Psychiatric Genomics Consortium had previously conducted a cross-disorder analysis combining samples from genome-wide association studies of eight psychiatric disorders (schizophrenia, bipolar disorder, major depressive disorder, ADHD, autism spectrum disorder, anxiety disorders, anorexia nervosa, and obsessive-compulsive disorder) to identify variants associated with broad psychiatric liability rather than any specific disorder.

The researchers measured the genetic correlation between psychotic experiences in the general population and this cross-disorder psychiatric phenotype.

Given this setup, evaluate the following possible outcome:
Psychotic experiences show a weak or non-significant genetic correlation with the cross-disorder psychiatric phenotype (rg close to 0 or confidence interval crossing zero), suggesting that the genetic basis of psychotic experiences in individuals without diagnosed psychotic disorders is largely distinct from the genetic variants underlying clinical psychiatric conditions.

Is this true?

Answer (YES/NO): NO